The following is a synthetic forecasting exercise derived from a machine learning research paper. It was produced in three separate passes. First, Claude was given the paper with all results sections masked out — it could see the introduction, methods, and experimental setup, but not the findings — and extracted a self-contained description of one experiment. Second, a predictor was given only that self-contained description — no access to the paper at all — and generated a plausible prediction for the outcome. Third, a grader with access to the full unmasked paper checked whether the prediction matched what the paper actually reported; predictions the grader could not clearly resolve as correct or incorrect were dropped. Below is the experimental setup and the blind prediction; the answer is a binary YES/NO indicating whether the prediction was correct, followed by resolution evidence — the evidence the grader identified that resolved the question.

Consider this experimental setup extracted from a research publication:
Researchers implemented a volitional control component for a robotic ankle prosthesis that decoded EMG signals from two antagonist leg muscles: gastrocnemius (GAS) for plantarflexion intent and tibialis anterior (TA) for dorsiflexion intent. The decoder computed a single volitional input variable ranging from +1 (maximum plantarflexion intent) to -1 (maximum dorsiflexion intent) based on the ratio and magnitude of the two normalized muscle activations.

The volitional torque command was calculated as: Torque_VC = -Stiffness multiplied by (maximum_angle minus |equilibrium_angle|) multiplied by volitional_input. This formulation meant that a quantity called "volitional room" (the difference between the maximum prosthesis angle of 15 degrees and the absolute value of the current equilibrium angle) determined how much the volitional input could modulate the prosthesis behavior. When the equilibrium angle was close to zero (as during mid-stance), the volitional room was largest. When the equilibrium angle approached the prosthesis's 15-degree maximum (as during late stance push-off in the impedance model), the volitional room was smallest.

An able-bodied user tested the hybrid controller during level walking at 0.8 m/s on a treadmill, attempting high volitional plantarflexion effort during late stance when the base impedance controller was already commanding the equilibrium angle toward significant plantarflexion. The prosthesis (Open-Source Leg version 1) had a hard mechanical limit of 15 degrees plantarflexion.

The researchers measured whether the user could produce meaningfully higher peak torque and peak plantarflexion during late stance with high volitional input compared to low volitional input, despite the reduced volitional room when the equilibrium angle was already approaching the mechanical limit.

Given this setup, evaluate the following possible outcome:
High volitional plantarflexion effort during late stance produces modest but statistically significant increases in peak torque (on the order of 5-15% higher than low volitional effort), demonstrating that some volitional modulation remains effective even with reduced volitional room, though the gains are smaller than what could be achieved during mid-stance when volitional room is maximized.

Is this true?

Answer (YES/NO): NO